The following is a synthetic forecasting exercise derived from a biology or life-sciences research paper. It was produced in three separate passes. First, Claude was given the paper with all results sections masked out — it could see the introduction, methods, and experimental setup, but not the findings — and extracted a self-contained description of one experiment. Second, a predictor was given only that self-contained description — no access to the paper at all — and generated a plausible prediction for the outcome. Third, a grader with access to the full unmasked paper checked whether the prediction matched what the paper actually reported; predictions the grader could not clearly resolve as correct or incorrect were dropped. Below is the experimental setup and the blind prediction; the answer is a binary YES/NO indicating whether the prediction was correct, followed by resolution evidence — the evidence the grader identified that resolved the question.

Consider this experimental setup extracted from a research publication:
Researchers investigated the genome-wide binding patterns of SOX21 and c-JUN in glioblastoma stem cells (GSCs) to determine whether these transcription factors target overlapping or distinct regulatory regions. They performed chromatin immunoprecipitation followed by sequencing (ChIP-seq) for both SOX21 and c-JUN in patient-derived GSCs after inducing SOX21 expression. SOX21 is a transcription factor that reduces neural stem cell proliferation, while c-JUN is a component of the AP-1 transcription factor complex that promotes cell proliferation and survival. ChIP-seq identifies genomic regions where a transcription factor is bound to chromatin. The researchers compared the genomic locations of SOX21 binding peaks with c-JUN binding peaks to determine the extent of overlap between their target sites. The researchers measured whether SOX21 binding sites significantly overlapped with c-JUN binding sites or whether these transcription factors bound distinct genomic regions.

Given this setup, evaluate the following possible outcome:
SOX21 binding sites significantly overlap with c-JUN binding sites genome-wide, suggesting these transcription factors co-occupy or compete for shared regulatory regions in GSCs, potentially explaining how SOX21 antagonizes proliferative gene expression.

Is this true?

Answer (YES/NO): YES